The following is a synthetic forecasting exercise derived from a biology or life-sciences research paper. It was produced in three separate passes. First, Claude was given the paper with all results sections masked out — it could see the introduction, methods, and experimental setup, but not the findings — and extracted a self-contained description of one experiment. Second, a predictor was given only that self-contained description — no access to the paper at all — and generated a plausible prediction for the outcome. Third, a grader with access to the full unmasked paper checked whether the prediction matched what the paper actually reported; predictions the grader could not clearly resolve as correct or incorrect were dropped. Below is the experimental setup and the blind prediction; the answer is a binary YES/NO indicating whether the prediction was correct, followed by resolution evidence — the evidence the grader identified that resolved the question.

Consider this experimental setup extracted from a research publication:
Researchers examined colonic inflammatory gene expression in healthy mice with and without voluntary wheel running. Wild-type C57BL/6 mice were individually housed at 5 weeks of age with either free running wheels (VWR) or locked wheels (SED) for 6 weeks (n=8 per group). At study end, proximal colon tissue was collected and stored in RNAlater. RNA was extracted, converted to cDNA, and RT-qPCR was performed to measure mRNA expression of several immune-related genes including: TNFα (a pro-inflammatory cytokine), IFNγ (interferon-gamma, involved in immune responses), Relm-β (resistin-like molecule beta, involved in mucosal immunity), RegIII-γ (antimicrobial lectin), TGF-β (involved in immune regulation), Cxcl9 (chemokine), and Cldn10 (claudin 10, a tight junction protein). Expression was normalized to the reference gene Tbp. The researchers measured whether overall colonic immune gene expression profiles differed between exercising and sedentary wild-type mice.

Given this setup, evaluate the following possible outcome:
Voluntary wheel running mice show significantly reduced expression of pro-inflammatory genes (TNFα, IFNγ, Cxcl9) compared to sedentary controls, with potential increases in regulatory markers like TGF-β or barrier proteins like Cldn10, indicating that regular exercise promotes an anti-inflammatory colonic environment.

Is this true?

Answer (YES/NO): NO